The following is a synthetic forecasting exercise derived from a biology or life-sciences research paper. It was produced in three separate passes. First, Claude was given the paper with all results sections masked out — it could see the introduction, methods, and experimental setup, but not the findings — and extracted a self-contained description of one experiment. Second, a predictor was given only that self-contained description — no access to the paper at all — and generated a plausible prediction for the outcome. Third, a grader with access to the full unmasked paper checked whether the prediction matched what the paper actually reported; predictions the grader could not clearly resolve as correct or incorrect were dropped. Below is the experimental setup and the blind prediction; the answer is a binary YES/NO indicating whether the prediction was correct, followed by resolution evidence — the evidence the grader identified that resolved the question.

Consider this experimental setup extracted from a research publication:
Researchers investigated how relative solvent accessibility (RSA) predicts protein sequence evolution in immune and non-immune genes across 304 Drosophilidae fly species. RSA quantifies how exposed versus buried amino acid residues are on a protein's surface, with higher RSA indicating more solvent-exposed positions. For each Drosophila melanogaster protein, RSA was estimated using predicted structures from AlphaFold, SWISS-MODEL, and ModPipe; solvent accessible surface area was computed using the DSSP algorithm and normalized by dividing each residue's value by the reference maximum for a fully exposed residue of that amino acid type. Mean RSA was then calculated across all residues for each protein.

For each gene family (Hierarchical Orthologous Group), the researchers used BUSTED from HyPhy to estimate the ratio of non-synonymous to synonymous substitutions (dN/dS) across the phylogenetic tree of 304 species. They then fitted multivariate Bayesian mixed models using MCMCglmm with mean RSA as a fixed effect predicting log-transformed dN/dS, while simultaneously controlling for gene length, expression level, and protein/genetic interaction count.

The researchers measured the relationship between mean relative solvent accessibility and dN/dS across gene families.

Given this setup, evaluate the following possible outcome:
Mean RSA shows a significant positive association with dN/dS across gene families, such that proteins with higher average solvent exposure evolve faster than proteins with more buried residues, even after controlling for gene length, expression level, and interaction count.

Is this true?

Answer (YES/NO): YES